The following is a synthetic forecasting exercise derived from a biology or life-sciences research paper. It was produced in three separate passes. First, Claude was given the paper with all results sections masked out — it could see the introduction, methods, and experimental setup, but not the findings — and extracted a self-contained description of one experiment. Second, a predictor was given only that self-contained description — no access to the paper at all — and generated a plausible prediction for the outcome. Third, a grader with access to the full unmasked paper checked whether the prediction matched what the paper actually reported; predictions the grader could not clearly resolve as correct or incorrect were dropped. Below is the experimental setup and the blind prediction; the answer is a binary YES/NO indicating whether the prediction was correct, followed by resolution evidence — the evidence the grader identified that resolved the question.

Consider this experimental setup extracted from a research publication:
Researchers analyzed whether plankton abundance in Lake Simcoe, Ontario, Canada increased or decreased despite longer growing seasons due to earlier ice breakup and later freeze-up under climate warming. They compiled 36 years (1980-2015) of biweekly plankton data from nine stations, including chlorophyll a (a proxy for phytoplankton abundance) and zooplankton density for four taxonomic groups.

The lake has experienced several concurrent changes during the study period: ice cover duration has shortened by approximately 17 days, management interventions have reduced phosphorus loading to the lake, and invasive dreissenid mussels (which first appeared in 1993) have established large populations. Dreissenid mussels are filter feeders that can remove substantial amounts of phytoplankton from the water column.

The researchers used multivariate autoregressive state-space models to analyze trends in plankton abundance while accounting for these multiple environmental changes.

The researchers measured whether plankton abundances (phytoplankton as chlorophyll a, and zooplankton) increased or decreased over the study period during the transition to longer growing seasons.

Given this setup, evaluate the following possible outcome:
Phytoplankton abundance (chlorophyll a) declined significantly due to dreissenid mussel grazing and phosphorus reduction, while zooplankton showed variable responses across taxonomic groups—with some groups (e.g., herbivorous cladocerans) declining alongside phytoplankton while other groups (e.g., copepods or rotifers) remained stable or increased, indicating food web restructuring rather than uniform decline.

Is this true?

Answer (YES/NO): NO